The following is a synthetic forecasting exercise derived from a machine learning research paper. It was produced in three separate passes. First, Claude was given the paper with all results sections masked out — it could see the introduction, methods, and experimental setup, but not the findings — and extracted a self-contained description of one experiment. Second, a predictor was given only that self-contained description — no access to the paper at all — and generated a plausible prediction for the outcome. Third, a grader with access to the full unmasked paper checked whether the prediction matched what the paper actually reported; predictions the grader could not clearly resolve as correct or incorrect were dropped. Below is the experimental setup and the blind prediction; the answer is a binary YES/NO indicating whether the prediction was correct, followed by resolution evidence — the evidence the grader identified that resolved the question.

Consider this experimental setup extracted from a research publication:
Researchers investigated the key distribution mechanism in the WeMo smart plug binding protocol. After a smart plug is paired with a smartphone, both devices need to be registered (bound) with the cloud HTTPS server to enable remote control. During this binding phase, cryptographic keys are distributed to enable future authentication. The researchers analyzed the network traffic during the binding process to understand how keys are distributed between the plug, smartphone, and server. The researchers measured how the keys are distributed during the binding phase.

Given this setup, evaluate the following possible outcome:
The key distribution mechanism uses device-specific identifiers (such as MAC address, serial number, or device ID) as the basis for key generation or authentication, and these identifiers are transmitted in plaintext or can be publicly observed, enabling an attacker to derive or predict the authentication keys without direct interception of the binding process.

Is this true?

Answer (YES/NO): NO